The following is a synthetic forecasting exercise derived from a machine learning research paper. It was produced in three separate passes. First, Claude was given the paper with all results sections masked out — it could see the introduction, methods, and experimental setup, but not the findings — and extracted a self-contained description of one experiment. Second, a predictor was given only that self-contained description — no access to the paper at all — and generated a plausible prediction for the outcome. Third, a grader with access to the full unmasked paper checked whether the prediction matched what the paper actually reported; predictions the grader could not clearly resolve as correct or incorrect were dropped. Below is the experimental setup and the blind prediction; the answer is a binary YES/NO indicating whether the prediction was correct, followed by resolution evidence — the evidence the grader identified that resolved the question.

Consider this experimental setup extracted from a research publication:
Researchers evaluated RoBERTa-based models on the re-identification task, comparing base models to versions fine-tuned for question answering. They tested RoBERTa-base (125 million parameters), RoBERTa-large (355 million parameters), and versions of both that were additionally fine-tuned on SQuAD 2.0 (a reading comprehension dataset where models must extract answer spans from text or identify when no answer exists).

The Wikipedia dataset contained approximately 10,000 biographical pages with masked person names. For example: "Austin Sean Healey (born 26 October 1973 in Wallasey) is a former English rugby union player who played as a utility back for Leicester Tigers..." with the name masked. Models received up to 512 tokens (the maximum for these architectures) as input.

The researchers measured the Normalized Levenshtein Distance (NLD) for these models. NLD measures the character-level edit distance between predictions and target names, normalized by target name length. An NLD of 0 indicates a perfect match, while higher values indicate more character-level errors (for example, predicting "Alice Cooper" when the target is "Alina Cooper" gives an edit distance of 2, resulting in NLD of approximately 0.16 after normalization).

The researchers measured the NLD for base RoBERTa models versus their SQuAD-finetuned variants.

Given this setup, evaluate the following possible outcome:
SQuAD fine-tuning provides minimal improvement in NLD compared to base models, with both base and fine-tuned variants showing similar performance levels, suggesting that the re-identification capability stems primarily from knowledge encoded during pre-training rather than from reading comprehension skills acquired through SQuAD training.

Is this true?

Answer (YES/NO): NO